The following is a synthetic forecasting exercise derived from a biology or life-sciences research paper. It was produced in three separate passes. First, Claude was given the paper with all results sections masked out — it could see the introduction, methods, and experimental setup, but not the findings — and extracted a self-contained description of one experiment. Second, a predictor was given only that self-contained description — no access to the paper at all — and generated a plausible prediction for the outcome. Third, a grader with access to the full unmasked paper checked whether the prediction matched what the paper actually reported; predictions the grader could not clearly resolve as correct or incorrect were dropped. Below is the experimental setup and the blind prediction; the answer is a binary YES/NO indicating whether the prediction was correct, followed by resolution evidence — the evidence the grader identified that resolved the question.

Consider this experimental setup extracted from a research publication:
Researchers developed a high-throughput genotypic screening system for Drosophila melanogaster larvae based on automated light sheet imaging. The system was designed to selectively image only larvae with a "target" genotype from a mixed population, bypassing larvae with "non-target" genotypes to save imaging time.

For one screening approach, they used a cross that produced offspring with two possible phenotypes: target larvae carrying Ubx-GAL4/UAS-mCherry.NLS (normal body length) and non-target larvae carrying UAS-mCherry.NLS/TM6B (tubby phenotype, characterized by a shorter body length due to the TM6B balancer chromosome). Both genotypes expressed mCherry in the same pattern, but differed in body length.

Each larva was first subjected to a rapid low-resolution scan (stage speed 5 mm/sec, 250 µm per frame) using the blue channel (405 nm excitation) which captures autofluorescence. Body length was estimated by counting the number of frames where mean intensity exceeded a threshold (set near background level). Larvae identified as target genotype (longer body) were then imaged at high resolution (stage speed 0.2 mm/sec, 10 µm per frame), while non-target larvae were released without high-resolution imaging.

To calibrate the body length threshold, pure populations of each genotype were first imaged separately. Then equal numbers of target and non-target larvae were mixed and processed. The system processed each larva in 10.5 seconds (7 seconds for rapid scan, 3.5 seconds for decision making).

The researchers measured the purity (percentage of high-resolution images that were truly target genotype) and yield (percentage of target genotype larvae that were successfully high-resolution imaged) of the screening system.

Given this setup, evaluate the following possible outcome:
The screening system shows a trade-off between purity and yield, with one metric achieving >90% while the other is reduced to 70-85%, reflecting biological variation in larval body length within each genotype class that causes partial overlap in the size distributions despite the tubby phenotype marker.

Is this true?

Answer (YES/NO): NO